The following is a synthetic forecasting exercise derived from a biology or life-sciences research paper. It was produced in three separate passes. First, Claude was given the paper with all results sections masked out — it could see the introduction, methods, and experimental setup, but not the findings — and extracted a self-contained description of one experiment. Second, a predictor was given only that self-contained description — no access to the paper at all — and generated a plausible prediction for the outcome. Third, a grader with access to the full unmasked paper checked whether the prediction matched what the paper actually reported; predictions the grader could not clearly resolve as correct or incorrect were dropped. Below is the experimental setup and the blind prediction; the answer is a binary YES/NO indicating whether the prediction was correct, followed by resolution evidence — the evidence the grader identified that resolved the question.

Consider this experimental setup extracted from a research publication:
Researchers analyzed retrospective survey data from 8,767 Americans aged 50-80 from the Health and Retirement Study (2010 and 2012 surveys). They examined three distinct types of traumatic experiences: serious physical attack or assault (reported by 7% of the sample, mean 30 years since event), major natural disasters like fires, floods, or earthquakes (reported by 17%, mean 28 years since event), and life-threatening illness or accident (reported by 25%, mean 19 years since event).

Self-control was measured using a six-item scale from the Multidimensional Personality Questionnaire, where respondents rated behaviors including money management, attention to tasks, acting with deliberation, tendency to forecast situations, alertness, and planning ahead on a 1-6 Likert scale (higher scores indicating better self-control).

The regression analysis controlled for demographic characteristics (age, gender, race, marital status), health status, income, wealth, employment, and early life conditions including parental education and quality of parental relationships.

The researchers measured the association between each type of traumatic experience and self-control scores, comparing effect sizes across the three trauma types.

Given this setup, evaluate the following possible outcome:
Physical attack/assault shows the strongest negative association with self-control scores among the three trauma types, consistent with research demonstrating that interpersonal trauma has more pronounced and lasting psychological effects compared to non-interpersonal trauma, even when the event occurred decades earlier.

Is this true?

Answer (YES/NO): YES